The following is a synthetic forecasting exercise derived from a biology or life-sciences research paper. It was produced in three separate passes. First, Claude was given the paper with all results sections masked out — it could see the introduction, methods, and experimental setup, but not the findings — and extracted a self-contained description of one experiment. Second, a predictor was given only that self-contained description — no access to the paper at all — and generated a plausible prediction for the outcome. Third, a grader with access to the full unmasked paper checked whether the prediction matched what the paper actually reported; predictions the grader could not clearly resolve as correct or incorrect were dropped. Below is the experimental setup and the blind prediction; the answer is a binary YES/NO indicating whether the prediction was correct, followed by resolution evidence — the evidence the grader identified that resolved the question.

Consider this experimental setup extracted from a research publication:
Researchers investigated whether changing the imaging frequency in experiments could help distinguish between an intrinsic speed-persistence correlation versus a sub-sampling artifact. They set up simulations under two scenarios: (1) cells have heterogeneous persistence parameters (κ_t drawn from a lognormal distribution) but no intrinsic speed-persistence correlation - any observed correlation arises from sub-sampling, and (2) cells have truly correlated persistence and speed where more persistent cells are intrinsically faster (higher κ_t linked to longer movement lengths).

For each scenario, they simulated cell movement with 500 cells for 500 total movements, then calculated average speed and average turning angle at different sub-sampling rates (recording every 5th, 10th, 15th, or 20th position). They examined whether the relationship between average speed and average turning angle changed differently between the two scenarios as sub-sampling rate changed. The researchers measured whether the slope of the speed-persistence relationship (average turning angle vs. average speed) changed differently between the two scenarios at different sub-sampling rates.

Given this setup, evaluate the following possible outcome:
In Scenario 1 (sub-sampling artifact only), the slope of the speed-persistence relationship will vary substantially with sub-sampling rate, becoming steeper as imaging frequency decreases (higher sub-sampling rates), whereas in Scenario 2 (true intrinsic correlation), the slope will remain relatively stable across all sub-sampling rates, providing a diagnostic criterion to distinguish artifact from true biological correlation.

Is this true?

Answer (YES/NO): NO